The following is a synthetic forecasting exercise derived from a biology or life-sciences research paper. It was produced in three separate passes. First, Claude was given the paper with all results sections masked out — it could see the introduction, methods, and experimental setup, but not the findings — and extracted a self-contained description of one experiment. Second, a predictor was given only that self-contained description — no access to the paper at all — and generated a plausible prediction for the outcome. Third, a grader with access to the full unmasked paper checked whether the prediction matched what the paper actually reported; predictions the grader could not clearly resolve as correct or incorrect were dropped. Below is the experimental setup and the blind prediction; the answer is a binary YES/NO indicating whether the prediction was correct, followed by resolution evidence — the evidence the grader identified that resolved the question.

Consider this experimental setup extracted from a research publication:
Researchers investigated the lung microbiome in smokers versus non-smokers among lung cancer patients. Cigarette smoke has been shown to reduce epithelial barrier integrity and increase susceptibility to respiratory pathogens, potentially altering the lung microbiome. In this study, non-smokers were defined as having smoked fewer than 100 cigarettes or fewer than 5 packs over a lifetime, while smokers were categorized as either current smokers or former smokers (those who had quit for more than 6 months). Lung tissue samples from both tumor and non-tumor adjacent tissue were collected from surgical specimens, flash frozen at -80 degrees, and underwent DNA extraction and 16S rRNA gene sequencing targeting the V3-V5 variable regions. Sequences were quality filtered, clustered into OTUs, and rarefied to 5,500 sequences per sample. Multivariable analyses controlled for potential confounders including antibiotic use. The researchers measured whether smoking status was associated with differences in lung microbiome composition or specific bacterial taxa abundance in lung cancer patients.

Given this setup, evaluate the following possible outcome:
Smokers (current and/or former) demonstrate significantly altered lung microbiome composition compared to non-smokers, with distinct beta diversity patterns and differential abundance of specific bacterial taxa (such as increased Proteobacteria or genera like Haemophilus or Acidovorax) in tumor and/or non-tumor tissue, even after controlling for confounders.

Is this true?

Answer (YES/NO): NO